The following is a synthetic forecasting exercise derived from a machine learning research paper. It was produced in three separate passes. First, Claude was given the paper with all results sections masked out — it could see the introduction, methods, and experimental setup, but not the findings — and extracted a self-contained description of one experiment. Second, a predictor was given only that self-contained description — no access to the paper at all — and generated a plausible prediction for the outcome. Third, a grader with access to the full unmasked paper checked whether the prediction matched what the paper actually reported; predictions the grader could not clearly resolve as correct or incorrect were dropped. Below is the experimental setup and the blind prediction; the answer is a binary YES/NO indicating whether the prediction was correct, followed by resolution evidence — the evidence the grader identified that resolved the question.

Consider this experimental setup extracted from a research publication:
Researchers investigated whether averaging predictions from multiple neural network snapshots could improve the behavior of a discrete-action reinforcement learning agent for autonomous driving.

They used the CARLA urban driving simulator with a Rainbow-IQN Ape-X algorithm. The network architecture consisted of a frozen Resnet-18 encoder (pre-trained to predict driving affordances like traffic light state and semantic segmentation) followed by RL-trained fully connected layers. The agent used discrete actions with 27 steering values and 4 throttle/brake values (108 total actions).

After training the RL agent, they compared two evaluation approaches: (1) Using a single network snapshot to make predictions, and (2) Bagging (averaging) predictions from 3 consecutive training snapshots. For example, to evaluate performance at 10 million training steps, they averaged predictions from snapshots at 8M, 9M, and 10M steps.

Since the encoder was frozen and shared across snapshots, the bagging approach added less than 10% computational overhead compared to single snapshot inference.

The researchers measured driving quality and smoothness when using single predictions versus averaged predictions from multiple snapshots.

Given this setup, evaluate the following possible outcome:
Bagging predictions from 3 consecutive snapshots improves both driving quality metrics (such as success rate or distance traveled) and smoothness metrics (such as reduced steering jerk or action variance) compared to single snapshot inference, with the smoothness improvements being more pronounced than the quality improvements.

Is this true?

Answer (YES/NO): YES